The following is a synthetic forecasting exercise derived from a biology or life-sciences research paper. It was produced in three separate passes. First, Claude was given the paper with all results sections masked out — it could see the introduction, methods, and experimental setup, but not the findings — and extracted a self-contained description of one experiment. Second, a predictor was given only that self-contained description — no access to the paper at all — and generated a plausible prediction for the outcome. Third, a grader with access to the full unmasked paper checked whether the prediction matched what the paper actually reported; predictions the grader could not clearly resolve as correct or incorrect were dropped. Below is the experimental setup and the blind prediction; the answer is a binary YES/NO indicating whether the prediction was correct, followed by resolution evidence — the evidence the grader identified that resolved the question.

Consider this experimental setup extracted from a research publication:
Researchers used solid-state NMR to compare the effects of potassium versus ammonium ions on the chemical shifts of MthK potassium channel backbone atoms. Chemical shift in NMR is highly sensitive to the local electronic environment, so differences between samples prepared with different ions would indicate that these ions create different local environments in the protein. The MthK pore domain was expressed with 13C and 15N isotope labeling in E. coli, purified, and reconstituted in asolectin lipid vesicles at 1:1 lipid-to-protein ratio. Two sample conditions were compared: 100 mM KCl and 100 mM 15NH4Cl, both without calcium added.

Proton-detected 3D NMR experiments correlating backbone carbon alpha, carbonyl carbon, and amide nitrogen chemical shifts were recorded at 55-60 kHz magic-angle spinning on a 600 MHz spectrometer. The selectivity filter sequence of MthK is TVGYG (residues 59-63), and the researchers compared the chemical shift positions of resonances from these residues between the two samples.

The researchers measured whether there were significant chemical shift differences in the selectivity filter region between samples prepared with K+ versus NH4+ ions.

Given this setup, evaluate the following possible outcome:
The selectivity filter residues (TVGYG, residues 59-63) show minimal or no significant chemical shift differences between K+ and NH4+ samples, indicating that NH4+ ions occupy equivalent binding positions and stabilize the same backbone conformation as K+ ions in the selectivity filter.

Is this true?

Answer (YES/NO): NO